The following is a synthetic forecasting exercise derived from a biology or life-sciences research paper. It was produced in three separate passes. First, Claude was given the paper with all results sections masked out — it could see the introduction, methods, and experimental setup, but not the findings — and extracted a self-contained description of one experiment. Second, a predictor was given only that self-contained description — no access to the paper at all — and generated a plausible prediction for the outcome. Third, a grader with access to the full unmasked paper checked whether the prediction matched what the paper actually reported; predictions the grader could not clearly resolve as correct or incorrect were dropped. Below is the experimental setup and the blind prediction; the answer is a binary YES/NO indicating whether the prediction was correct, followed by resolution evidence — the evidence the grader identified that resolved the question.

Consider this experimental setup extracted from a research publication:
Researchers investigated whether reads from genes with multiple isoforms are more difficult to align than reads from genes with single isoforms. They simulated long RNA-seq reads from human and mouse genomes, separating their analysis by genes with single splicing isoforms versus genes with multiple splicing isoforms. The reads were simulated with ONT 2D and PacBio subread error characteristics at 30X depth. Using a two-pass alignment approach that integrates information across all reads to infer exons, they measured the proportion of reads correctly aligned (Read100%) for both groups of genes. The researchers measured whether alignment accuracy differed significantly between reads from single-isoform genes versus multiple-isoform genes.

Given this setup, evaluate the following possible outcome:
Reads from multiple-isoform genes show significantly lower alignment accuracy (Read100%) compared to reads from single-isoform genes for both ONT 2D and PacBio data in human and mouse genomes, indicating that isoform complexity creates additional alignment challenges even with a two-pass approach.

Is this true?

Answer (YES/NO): NO